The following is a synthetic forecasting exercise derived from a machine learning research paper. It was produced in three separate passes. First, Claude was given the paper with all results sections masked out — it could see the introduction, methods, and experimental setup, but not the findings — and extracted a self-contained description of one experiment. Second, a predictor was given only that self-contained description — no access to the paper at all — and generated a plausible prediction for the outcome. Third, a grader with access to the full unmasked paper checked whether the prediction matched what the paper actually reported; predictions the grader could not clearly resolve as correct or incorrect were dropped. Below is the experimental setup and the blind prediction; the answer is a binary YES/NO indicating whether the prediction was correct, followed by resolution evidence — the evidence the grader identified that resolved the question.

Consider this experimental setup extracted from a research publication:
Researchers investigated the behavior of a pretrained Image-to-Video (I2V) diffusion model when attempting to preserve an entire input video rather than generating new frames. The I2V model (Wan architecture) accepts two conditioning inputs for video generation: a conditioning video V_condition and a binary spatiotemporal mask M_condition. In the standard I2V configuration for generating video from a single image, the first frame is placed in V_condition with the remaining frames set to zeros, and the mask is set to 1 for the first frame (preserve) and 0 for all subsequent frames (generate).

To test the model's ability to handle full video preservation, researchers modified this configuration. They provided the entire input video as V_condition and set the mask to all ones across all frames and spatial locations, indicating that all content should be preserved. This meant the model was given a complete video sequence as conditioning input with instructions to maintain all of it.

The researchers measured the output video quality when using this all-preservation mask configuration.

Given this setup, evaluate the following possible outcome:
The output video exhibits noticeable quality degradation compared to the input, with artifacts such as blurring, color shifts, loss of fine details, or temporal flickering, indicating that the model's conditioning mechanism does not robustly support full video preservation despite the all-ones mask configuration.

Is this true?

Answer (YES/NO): YES